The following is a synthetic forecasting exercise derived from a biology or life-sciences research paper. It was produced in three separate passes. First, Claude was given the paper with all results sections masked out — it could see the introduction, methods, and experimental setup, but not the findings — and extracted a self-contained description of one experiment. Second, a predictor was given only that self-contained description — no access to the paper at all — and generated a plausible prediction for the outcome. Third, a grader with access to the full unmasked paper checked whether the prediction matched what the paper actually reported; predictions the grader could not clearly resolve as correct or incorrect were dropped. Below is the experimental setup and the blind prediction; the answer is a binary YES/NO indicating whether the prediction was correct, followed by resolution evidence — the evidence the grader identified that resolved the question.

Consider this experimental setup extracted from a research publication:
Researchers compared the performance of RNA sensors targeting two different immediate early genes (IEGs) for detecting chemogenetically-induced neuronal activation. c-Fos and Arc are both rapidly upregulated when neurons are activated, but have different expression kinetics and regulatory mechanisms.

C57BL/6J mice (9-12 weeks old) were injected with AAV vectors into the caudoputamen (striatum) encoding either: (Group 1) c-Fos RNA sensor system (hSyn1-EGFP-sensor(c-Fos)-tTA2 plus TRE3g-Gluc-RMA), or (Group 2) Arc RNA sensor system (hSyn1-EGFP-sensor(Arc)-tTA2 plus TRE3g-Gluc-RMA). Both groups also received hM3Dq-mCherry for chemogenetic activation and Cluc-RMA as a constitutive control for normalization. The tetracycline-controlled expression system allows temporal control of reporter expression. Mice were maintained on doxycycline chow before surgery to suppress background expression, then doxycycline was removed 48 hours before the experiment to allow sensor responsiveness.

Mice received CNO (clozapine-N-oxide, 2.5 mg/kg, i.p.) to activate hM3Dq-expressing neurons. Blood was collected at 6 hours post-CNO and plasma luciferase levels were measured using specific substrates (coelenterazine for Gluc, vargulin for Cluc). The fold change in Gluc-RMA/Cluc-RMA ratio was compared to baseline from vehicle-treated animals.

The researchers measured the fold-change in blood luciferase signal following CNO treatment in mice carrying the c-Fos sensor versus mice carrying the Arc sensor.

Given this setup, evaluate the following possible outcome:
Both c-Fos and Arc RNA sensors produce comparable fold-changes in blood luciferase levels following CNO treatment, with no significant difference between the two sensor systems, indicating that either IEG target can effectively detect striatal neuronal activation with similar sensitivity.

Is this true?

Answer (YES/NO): NO